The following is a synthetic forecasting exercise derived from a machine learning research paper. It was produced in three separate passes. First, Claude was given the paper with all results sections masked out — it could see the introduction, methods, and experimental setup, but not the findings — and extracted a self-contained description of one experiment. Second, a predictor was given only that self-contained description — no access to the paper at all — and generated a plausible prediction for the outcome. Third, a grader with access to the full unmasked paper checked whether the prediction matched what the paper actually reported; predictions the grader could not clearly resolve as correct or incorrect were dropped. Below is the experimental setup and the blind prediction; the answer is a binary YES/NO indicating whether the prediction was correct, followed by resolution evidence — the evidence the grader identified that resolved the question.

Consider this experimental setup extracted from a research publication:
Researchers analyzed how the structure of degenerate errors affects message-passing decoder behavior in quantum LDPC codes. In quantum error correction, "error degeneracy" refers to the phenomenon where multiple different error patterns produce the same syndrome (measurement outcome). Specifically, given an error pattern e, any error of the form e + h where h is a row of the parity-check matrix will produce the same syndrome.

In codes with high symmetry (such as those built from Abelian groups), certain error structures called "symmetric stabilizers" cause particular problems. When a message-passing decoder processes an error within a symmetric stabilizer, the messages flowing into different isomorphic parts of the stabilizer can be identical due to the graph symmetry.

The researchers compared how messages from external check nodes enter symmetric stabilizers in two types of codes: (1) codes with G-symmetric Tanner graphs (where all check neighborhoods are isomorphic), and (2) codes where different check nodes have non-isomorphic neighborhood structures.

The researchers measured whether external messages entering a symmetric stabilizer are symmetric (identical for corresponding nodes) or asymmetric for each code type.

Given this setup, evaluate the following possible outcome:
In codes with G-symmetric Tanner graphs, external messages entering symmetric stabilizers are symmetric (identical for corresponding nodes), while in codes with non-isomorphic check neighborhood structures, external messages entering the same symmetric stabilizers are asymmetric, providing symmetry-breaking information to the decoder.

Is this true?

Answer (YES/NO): NO